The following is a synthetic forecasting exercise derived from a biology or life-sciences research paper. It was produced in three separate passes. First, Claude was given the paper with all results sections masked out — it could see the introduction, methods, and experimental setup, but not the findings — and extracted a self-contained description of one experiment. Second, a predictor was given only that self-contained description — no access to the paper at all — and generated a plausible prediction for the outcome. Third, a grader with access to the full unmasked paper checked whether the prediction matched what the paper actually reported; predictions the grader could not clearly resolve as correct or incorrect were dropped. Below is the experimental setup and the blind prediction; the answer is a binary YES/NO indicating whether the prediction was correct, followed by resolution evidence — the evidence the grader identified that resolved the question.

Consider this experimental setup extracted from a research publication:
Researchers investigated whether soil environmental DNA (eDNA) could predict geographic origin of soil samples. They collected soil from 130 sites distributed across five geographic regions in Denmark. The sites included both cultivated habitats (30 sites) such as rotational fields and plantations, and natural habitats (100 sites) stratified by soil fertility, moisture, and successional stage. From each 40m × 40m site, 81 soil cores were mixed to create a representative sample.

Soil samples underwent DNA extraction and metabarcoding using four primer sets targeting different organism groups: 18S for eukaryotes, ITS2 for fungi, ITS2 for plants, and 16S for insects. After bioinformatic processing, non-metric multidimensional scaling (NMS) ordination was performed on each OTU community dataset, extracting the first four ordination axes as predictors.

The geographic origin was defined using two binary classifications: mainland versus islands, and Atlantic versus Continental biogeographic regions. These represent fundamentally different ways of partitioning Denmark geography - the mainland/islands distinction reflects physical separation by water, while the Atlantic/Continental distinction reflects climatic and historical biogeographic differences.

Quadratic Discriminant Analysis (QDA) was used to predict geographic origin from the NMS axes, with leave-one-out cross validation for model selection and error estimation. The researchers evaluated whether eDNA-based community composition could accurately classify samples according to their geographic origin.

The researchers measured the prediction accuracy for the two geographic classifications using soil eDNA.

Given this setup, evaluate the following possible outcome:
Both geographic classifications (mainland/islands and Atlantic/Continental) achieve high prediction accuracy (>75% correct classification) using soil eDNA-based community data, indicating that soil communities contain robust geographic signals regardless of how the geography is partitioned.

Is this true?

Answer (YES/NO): NO